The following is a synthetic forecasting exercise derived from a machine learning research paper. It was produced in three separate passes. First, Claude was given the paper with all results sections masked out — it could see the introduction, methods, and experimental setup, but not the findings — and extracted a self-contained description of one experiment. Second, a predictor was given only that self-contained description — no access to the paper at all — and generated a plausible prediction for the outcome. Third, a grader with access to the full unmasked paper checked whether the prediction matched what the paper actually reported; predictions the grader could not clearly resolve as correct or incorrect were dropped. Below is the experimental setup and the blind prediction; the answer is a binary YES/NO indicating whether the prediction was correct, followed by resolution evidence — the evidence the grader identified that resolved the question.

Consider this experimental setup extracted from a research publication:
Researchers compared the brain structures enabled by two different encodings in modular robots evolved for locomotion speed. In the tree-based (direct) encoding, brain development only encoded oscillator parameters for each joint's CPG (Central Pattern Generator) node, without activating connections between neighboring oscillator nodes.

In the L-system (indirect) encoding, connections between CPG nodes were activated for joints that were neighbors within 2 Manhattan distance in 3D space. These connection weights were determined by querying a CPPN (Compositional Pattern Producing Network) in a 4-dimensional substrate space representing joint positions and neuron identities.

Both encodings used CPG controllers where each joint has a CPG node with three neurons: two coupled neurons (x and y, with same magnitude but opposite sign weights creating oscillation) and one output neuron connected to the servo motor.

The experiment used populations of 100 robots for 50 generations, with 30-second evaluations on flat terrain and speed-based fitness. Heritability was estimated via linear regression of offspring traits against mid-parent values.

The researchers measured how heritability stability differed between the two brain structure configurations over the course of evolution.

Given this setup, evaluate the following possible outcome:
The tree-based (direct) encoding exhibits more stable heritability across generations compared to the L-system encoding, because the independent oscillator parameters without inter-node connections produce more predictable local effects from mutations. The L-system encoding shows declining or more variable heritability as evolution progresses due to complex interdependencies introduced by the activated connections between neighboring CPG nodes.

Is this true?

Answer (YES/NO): YES